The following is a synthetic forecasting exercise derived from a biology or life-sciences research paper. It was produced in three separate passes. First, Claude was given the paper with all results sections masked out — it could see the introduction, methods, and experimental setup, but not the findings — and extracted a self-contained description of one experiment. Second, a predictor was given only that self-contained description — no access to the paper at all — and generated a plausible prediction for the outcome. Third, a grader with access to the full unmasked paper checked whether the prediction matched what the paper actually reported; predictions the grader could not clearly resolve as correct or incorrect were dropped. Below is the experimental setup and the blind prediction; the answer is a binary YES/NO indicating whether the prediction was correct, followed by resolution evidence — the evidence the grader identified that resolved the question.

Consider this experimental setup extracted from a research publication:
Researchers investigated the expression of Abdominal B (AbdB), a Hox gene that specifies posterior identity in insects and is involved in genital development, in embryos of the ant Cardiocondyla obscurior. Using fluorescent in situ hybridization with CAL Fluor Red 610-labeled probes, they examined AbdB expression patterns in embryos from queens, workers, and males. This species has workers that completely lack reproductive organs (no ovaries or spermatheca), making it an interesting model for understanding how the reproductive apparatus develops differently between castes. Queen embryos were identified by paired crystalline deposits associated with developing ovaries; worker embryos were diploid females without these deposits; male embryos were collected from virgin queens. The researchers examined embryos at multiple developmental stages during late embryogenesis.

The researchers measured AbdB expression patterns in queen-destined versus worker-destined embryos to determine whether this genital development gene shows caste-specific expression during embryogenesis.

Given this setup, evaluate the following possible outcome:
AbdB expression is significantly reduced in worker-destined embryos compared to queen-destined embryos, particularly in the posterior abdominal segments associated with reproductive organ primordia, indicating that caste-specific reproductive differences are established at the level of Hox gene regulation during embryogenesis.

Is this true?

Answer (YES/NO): YES